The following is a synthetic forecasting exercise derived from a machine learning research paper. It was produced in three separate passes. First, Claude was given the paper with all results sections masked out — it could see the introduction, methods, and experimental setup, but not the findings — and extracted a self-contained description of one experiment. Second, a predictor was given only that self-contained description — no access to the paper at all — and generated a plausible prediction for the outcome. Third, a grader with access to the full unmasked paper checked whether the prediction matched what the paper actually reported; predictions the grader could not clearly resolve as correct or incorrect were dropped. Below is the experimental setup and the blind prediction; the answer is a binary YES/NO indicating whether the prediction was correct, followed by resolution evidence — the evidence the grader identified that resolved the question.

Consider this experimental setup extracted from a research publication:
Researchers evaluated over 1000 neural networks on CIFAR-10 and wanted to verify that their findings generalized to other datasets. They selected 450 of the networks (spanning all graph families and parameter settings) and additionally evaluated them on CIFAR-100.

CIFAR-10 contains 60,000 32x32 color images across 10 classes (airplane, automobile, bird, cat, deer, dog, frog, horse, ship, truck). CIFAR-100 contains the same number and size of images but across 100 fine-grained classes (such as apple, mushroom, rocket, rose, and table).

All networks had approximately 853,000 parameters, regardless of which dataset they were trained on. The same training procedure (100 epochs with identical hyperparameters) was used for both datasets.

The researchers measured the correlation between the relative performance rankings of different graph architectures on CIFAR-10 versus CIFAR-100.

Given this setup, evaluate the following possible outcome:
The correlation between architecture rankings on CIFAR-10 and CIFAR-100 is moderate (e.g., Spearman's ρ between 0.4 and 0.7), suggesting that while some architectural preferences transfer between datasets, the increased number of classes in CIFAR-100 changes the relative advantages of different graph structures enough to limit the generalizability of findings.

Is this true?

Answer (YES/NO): NO